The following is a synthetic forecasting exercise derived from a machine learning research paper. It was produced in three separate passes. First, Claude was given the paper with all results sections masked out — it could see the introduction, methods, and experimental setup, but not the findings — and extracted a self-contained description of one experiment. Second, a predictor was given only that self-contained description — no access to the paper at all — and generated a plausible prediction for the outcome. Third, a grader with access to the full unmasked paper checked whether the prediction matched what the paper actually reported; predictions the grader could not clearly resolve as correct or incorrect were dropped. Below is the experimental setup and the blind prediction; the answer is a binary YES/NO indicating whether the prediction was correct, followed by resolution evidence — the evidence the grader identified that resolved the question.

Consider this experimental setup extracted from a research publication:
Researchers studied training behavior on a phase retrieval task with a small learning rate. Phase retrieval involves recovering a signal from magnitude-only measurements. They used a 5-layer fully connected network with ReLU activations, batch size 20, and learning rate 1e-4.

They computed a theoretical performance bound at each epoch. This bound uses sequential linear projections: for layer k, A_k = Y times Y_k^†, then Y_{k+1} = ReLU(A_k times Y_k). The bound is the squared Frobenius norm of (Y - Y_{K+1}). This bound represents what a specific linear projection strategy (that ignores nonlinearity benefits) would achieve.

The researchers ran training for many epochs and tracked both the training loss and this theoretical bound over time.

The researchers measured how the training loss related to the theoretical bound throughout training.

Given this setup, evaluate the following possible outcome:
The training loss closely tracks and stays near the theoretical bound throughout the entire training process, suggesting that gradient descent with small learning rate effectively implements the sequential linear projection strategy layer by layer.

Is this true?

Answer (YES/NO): YES